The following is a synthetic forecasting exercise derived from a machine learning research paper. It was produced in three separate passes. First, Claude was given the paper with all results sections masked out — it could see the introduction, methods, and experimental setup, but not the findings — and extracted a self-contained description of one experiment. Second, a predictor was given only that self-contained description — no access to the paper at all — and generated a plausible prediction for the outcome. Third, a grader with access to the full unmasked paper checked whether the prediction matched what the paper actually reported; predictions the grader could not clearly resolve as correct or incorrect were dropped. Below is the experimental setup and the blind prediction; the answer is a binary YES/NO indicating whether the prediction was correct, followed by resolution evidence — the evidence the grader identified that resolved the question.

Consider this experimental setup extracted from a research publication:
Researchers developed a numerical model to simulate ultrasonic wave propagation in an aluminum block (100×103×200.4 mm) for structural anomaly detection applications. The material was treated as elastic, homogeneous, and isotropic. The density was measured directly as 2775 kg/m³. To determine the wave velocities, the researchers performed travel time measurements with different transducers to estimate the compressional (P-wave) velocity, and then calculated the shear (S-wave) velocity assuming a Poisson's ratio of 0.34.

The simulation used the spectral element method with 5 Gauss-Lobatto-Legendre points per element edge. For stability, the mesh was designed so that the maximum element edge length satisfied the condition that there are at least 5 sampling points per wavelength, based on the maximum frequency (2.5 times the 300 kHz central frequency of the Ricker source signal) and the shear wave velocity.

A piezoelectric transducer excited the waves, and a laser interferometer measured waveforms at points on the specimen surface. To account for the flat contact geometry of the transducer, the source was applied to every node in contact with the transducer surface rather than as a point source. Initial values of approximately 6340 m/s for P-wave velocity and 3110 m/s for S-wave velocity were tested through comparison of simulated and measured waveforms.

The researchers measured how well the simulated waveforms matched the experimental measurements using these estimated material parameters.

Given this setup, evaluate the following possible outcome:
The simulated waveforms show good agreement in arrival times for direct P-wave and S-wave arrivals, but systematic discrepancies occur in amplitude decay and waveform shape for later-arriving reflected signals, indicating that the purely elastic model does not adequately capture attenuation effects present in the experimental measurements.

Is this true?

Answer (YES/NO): NO